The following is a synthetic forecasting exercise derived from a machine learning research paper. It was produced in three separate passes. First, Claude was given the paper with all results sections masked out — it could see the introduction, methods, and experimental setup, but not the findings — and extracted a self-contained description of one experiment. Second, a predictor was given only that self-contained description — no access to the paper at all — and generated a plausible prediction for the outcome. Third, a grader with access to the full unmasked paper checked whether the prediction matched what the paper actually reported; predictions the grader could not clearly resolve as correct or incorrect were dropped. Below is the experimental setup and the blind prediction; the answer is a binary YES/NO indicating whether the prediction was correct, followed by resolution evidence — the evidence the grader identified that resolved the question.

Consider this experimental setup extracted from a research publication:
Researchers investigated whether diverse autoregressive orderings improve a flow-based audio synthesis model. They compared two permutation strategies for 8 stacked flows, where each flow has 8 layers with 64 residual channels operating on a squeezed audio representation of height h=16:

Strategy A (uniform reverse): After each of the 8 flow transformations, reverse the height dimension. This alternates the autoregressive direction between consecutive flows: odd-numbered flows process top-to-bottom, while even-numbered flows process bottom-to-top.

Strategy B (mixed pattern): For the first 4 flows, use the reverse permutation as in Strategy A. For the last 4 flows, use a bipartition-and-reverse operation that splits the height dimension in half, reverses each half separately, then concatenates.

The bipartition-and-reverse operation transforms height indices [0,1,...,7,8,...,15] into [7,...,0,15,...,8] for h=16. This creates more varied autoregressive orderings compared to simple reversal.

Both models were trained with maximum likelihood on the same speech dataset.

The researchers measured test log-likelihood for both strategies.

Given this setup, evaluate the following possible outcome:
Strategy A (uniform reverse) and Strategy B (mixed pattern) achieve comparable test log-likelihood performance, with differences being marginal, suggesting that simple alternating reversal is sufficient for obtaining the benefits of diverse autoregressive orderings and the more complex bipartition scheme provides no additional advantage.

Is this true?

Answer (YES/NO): NO